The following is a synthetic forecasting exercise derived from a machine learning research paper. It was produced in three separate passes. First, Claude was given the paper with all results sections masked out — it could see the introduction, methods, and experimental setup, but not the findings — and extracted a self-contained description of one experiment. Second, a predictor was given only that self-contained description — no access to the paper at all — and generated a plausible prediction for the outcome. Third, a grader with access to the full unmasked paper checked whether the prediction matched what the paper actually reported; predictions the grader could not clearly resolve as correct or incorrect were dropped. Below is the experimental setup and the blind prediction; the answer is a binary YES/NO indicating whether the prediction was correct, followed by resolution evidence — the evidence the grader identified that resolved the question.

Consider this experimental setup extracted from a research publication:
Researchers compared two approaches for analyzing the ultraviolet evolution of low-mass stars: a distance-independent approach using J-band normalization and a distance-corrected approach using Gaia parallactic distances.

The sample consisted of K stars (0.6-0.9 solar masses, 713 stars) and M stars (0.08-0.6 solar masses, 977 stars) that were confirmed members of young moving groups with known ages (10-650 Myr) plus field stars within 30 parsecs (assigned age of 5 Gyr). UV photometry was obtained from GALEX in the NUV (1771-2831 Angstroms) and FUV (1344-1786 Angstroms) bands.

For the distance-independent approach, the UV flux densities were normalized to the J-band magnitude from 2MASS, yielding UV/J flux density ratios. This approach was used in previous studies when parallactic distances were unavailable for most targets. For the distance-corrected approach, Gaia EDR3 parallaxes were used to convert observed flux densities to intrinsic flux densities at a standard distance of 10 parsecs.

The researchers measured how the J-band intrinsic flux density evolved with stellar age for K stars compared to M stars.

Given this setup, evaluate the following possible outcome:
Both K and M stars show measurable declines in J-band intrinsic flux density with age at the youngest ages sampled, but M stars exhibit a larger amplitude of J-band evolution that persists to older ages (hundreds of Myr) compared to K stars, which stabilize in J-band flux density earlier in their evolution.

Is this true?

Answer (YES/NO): NO